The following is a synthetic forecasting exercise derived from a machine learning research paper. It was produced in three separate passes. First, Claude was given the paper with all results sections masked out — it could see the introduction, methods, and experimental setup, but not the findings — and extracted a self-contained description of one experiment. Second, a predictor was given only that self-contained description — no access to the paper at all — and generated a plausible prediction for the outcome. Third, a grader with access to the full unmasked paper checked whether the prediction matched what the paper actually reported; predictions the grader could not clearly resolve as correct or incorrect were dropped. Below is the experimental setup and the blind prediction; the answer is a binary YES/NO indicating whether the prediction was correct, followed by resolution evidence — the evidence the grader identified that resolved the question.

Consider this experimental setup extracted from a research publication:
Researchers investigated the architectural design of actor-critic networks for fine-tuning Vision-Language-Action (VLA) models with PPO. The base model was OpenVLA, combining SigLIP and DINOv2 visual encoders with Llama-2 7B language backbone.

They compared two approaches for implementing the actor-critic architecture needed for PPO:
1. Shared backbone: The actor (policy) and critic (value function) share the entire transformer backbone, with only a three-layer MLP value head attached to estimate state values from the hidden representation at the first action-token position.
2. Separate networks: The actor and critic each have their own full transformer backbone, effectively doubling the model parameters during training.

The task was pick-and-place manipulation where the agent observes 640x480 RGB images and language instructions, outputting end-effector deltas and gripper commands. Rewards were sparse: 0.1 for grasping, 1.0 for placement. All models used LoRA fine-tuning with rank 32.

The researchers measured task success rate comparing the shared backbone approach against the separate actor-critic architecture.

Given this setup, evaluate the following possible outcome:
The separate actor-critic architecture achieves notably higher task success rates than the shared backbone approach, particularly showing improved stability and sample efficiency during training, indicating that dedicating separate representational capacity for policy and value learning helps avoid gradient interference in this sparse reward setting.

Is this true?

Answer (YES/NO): NO